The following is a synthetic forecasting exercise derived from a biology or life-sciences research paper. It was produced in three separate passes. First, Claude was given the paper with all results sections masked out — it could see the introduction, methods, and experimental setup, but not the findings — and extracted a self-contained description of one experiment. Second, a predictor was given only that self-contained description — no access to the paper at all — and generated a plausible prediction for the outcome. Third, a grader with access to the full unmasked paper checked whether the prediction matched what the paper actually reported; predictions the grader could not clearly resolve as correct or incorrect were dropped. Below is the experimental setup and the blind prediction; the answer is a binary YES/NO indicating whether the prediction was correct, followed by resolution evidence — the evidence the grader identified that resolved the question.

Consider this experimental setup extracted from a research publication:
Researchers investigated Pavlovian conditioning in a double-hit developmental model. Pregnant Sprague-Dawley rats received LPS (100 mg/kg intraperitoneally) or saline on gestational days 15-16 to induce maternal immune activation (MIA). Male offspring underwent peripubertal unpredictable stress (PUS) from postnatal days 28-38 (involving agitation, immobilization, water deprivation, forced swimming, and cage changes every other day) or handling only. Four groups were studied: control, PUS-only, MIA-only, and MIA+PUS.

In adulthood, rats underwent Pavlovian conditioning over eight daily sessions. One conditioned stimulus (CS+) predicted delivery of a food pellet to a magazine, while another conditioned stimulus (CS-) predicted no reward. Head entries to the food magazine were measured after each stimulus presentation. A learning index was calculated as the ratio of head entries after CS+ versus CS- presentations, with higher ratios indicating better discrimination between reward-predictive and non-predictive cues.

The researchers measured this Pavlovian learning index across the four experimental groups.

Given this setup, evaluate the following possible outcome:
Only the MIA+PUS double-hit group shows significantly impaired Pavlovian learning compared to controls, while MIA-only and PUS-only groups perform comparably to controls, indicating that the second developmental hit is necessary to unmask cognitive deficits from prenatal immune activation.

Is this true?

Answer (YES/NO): NO